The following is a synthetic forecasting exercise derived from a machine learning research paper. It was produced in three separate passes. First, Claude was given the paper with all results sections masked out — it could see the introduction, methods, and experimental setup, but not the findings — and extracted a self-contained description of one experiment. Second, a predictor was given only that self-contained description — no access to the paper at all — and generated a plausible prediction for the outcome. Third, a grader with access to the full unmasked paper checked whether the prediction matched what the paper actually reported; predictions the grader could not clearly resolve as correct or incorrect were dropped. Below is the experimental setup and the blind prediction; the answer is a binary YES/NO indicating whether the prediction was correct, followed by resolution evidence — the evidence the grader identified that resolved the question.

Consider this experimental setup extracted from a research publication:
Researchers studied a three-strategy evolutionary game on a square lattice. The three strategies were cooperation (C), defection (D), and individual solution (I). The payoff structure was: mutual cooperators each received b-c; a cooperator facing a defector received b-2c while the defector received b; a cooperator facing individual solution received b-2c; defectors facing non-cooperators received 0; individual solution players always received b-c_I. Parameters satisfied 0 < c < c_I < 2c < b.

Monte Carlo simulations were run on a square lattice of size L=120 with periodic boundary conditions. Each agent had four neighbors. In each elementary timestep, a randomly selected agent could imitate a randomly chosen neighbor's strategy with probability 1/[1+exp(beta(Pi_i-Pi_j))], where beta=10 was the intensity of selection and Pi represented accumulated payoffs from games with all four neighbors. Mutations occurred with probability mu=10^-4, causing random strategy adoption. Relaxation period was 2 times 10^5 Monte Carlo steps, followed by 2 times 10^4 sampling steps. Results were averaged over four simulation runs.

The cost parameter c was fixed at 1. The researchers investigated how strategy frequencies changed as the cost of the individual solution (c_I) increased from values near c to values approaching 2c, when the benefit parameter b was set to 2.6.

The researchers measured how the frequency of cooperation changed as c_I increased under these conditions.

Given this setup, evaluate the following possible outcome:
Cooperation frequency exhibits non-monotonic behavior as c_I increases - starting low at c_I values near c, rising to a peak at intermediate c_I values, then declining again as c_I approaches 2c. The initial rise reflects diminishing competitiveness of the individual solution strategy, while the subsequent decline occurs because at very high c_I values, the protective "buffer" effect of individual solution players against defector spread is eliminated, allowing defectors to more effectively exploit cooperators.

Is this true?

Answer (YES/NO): YES